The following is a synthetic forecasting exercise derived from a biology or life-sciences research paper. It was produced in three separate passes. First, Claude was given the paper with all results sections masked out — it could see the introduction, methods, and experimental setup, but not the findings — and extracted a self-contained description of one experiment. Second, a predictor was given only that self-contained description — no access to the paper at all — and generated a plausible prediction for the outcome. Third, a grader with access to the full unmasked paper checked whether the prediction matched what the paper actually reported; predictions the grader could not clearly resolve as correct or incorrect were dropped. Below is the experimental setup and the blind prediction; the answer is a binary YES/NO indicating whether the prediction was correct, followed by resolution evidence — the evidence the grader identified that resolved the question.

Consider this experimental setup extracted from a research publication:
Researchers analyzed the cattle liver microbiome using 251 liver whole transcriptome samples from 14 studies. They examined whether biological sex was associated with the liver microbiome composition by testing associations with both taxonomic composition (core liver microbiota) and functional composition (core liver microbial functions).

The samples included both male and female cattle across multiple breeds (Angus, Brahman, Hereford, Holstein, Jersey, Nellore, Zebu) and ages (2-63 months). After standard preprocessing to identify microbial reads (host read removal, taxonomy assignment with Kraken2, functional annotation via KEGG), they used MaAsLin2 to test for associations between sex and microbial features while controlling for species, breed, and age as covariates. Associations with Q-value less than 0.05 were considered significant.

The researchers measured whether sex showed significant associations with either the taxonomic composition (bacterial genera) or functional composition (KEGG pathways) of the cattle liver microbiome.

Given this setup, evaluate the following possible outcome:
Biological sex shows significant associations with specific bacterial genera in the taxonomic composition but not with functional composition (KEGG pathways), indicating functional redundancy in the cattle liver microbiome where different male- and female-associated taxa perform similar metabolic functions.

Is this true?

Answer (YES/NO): NO